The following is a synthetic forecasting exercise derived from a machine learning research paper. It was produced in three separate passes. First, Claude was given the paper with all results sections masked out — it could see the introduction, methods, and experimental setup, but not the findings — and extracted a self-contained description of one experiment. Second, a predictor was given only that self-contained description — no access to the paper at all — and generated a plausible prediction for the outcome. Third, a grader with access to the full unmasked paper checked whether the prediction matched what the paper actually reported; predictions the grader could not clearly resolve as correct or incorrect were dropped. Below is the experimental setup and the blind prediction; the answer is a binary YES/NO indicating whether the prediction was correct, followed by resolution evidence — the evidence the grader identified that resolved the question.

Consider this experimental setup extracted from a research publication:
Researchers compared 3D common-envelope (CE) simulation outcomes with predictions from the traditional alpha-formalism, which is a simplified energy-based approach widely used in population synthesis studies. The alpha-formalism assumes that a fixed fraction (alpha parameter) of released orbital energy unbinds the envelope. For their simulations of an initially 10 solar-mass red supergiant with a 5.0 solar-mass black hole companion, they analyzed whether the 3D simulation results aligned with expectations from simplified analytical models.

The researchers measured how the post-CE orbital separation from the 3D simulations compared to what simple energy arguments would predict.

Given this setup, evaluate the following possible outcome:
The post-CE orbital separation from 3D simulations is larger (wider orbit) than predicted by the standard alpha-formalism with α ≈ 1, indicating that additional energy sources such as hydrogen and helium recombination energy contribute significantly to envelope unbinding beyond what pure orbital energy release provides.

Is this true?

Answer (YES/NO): YES